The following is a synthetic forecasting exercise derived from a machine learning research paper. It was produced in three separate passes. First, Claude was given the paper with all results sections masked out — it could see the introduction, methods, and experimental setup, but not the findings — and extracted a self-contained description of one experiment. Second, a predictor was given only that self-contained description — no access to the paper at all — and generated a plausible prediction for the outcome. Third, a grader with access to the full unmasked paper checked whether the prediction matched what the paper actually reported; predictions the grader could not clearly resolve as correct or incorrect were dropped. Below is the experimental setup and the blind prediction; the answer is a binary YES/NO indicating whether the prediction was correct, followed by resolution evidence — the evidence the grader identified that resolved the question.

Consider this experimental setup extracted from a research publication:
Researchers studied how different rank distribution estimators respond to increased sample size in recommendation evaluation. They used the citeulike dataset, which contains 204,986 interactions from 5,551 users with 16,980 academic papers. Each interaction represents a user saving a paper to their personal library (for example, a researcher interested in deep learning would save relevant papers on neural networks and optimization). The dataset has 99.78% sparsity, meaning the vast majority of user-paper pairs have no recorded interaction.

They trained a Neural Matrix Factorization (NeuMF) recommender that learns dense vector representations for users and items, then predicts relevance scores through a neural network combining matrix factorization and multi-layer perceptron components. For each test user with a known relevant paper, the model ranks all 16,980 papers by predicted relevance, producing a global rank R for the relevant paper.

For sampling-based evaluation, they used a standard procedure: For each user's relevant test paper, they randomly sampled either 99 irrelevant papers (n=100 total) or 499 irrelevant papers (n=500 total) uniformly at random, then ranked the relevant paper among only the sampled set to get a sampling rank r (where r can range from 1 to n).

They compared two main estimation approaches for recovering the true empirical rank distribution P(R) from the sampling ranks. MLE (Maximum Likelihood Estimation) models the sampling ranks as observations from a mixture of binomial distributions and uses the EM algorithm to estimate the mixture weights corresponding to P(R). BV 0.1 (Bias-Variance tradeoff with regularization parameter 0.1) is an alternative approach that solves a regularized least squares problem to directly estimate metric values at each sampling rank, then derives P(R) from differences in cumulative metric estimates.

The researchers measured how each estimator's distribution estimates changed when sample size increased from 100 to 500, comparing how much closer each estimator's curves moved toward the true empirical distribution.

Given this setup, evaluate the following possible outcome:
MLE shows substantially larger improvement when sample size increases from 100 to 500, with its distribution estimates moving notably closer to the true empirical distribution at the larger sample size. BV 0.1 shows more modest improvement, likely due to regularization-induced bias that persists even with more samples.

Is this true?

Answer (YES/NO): NO